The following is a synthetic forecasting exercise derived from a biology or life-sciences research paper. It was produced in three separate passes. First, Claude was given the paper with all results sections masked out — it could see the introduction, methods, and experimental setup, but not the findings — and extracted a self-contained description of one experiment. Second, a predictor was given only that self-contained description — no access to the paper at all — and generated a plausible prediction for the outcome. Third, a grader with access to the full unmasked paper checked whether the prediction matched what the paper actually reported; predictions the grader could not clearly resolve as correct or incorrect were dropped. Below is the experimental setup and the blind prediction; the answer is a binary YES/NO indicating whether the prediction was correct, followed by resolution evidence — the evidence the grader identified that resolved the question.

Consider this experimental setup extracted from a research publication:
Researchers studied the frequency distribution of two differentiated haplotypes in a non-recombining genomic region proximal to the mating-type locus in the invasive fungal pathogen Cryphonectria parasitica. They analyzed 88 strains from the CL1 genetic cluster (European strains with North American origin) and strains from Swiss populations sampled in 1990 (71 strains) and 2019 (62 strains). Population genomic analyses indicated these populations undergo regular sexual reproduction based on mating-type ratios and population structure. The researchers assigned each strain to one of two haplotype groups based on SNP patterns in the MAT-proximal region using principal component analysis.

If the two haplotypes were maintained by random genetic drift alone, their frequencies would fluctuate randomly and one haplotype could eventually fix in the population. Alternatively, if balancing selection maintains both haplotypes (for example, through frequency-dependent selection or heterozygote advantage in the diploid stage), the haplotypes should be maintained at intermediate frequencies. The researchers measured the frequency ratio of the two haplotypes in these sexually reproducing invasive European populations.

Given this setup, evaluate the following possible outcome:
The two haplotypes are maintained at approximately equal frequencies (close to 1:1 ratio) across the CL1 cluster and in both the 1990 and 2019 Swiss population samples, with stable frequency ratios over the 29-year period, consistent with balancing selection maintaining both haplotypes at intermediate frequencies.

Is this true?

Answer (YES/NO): YES